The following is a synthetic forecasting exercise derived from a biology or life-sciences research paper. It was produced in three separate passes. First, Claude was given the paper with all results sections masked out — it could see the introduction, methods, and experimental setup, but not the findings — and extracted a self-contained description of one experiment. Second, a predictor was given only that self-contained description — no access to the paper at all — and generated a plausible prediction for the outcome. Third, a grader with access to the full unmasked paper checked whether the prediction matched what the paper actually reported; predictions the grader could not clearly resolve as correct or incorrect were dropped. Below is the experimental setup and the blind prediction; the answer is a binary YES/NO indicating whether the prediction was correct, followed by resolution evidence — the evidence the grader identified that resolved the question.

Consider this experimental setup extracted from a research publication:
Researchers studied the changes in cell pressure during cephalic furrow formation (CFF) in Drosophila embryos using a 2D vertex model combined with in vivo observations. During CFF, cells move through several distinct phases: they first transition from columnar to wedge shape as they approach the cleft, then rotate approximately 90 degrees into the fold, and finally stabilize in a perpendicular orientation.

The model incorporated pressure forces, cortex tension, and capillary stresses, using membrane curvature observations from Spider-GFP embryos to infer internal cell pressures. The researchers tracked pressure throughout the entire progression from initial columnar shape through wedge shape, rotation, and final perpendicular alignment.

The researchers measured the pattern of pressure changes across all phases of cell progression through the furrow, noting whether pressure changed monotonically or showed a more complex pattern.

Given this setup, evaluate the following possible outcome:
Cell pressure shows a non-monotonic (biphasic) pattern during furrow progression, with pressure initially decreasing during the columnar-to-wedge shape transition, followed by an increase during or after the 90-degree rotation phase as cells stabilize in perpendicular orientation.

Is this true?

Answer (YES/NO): YES